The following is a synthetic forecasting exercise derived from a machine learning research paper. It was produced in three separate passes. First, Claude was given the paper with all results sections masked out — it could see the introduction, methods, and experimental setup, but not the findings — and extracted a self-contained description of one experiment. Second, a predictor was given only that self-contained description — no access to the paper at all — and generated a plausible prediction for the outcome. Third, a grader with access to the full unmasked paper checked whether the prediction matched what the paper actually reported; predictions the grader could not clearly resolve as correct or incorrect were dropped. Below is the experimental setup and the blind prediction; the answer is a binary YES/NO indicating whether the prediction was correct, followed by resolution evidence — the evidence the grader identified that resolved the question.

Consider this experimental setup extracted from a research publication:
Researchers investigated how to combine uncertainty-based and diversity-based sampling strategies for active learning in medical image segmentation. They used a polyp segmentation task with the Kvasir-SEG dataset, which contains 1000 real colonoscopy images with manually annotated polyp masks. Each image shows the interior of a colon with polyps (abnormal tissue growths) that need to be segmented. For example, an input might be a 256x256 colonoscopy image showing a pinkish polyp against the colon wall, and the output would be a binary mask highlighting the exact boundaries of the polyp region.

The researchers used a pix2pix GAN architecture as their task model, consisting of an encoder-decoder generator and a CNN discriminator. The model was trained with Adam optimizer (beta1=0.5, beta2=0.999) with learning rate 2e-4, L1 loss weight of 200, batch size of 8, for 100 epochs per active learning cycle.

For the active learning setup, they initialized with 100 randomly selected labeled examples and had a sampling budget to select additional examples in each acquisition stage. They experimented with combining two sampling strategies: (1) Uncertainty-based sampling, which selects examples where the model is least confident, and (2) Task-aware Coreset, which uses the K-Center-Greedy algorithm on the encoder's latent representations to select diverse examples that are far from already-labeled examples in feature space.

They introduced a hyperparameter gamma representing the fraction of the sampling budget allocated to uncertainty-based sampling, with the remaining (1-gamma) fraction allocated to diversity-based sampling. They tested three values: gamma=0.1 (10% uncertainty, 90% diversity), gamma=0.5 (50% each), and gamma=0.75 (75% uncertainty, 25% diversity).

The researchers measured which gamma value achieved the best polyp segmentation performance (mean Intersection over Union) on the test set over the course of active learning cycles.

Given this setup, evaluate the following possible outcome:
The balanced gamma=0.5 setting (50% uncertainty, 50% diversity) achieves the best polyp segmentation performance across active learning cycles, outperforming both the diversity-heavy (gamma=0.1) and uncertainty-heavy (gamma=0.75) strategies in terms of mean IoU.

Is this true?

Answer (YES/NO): YES